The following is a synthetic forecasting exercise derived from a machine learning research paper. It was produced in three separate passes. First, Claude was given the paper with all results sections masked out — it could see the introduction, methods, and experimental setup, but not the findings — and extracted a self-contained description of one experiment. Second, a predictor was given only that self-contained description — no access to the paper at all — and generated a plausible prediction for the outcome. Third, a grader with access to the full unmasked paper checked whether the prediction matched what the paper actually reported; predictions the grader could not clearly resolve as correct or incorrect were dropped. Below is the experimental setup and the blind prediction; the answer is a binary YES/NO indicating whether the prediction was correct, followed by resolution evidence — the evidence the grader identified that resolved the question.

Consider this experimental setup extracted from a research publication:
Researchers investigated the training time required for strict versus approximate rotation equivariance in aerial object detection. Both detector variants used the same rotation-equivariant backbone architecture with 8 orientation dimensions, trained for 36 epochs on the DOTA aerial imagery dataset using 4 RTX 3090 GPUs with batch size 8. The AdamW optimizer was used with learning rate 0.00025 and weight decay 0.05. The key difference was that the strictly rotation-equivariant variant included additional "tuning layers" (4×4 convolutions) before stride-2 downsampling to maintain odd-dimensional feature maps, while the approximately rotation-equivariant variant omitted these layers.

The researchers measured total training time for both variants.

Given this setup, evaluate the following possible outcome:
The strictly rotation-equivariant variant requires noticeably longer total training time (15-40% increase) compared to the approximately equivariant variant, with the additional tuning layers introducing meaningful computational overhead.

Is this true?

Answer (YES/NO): YES